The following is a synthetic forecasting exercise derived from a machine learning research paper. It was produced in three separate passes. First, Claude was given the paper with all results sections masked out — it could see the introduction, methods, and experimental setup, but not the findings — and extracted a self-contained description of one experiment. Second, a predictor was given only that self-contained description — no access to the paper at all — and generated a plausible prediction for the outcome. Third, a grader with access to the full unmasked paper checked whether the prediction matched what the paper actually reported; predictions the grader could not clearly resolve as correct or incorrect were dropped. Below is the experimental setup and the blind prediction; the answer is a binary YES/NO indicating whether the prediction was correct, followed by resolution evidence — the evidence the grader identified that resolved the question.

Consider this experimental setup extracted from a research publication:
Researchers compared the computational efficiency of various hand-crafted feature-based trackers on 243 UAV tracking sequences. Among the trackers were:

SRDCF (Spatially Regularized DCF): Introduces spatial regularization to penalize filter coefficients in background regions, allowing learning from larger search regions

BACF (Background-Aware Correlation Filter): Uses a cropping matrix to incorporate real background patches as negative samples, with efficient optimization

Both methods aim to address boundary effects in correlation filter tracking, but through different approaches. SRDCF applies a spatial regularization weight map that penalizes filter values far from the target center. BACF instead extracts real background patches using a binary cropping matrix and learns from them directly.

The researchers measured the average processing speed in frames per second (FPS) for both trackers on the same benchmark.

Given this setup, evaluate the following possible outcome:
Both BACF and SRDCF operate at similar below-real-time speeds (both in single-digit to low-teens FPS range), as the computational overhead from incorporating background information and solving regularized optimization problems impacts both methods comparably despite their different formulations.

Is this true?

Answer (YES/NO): NO